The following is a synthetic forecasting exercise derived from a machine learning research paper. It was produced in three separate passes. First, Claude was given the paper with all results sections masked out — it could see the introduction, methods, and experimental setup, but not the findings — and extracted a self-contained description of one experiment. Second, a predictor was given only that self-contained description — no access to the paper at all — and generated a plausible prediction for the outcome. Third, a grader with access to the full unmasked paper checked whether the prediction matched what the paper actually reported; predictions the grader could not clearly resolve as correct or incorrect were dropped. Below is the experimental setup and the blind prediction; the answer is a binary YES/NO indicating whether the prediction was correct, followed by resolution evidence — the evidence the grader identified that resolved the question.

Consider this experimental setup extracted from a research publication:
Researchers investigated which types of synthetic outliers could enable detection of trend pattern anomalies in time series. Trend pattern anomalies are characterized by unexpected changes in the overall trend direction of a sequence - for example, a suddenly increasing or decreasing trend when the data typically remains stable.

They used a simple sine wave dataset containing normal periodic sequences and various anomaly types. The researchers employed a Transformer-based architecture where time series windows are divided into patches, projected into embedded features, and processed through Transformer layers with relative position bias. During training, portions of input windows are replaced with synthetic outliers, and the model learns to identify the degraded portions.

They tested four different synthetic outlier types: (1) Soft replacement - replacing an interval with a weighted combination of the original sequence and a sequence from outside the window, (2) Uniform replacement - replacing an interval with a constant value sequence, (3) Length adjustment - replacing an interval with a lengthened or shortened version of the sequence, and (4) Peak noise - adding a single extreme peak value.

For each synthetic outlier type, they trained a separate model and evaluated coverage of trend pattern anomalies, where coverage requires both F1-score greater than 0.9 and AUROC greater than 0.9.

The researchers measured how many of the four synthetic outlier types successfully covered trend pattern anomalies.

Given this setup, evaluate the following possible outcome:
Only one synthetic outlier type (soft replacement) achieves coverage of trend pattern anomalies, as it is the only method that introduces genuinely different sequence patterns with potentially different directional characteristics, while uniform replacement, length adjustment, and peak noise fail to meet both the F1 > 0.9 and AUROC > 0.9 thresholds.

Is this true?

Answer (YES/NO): YES